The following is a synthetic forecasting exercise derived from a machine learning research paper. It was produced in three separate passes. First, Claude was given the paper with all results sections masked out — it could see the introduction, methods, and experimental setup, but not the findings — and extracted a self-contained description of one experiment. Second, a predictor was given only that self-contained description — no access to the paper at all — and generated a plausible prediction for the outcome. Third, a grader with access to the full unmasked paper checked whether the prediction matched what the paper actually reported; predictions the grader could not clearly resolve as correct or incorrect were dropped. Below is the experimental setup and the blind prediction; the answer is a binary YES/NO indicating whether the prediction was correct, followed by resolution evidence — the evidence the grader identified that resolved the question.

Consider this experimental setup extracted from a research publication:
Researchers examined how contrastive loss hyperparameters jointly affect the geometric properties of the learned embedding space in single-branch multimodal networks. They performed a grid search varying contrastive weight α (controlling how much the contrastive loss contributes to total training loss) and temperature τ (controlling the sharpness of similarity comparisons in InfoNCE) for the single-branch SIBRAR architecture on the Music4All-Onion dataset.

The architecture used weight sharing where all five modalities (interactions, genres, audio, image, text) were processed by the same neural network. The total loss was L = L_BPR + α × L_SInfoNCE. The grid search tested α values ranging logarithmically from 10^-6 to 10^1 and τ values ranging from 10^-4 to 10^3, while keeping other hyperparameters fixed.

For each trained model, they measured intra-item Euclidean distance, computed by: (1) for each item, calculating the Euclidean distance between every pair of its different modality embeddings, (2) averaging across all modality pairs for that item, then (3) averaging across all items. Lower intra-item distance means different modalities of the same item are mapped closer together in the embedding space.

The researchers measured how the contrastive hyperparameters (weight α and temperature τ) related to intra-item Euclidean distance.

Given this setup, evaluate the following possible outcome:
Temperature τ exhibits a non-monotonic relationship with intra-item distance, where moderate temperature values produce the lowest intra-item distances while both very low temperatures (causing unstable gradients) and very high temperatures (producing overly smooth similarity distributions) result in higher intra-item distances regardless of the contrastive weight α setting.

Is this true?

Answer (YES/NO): NO